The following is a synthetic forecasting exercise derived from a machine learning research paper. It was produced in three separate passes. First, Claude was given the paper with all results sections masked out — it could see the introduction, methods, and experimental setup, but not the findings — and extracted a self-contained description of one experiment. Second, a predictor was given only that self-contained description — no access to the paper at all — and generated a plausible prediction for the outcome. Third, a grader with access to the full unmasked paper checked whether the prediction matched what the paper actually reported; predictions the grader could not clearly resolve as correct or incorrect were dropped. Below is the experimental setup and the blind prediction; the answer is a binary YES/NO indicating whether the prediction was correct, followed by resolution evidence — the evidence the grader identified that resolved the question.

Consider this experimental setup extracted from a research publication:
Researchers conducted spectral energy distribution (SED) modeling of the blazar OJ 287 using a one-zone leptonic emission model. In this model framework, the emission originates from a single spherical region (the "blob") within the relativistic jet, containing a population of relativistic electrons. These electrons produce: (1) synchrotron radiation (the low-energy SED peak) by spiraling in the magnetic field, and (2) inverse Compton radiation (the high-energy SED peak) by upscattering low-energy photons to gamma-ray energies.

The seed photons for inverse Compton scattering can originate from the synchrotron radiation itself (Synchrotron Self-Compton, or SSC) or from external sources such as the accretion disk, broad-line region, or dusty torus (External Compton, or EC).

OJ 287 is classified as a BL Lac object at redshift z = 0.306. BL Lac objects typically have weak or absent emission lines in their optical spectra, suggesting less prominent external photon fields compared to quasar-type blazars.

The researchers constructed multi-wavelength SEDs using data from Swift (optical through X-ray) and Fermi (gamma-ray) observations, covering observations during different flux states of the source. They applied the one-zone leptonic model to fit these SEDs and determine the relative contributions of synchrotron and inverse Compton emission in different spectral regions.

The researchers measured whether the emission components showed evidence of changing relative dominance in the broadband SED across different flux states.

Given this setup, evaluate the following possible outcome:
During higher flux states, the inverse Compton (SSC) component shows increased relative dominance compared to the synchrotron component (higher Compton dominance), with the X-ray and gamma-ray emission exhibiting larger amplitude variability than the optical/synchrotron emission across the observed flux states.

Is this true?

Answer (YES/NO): NO